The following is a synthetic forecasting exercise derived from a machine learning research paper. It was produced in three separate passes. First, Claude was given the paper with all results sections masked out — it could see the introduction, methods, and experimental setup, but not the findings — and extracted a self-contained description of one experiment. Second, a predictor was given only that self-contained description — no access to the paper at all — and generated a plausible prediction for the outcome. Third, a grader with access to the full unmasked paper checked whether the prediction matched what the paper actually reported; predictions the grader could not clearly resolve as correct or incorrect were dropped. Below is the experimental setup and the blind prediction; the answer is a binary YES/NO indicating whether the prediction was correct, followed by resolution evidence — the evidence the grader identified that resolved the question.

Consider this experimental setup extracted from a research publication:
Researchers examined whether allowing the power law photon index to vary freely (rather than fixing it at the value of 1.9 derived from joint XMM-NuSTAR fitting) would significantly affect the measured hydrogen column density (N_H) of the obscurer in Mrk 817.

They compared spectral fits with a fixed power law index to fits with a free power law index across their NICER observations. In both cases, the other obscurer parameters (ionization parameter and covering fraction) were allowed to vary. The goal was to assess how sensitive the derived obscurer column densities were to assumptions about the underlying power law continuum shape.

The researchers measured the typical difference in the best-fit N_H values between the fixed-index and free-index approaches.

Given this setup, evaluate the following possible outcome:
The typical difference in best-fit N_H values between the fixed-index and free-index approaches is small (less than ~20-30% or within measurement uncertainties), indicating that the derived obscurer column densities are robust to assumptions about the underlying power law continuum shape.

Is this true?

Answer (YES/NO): YES